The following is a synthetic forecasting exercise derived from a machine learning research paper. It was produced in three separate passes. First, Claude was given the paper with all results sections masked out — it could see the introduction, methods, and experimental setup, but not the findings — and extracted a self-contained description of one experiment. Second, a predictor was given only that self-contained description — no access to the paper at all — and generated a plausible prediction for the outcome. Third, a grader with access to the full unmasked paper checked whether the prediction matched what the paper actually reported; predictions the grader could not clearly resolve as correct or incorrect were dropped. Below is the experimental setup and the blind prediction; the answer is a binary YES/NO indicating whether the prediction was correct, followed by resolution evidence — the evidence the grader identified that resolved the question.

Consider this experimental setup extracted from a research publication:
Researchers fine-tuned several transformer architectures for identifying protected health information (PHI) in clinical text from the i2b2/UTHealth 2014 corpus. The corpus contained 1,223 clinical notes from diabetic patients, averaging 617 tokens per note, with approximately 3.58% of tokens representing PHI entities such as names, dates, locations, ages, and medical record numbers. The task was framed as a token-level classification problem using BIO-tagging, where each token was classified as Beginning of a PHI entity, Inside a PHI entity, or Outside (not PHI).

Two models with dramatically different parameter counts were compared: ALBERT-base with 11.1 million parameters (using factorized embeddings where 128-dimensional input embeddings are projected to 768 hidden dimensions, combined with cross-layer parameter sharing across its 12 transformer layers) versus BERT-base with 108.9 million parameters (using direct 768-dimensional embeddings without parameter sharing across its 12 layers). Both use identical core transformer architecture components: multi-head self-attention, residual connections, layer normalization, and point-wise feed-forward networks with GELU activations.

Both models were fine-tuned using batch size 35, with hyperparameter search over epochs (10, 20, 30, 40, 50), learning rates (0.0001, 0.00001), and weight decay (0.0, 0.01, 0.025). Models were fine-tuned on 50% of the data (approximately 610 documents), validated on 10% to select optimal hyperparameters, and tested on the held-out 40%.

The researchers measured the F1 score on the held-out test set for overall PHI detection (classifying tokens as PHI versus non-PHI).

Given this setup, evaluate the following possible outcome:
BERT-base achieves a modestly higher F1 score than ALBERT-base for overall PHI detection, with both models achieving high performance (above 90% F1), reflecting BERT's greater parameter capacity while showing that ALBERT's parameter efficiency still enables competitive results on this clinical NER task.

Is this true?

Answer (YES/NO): YES